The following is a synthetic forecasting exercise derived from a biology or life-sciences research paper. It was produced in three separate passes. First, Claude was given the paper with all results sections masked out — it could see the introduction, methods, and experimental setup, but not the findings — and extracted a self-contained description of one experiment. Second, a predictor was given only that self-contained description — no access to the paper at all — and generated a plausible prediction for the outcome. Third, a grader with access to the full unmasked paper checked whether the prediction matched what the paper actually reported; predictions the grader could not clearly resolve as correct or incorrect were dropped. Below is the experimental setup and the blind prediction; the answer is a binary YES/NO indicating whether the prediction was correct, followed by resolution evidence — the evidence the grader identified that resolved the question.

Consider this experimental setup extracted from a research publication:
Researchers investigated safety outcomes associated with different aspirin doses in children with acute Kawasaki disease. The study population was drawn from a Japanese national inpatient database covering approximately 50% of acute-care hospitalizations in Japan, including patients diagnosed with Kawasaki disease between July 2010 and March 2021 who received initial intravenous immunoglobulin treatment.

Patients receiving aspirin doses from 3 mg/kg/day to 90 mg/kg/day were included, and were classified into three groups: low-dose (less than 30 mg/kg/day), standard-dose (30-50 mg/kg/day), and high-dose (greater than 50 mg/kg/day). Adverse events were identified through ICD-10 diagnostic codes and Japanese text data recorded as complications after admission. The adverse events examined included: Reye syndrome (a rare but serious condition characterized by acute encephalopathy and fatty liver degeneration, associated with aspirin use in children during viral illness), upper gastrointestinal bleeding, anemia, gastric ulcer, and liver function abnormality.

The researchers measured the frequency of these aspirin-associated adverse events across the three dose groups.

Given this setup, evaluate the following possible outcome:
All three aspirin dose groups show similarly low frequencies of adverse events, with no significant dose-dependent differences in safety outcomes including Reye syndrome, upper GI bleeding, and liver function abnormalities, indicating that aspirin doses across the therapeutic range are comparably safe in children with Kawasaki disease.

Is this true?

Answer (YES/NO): YES